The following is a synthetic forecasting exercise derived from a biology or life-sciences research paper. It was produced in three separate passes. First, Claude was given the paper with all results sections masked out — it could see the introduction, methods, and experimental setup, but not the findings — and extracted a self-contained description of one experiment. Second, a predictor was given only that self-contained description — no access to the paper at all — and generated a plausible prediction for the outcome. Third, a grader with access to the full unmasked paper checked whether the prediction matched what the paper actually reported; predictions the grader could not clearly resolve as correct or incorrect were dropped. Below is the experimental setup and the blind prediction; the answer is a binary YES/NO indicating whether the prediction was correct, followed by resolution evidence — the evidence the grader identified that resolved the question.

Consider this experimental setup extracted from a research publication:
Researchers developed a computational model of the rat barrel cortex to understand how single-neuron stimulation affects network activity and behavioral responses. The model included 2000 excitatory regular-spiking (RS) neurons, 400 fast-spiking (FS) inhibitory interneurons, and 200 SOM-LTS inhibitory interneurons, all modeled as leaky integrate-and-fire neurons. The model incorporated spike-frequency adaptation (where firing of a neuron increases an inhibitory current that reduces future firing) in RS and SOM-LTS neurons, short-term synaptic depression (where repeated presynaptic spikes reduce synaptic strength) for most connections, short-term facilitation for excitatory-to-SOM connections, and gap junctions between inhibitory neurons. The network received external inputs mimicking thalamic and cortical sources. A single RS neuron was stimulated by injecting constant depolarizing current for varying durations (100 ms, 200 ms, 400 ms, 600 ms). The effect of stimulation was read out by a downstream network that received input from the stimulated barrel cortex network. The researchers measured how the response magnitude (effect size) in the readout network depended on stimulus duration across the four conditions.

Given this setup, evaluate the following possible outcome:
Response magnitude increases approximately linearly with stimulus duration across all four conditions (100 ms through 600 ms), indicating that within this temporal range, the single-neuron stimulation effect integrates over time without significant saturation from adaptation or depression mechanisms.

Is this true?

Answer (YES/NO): NO